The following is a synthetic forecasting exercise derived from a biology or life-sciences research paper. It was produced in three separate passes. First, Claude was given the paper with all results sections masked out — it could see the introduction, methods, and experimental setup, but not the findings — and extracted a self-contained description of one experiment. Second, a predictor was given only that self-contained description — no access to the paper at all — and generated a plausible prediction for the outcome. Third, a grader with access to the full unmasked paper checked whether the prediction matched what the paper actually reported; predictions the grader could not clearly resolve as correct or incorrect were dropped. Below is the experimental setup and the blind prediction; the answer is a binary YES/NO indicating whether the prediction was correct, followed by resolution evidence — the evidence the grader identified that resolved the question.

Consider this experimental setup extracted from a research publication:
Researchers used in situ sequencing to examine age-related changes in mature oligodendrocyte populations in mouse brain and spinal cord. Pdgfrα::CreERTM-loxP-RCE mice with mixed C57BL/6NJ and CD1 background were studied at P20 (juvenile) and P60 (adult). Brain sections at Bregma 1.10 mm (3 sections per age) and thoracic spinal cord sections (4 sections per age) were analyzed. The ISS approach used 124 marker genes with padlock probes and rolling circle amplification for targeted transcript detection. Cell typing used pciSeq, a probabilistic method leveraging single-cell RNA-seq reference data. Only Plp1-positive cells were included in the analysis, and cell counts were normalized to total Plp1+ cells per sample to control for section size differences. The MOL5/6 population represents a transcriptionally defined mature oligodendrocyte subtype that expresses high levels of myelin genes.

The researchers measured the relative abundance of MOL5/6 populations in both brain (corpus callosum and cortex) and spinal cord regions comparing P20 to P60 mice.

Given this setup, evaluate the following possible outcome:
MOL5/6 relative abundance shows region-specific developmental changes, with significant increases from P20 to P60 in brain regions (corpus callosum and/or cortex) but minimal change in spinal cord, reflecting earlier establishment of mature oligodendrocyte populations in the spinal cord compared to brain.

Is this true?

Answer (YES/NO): NO